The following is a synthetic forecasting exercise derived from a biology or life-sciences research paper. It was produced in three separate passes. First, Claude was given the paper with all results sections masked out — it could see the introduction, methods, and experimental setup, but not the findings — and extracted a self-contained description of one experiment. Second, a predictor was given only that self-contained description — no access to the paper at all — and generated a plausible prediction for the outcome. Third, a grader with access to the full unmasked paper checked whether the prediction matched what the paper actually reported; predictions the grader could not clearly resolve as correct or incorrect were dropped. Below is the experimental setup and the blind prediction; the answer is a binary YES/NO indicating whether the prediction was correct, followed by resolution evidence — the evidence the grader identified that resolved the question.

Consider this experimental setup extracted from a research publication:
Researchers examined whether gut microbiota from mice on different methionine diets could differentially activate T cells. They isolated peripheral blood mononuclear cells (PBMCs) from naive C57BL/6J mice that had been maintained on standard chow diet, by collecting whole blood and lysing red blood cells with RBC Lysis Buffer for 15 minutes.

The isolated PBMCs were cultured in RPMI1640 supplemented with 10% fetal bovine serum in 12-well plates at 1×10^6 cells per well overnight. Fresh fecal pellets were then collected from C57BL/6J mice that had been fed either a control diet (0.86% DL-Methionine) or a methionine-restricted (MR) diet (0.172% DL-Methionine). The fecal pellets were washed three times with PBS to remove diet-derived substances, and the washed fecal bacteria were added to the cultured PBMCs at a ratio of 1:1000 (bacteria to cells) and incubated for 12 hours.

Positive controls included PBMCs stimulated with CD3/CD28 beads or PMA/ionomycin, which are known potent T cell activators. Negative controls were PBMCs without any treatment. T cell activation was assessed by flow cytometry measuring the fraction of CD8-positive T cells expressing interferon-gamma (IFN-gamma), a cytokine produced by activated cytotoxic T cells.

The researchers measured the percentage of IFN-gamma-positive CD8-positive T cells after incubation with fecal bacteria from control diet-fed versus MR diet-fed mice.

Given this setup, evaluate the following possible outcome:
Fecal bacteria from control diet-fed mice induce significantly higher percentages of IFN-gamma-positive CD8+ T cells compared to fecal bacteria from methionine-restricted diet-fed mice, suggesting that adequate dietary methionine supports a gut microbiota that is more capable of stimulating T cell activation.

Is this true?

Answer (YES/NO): YES